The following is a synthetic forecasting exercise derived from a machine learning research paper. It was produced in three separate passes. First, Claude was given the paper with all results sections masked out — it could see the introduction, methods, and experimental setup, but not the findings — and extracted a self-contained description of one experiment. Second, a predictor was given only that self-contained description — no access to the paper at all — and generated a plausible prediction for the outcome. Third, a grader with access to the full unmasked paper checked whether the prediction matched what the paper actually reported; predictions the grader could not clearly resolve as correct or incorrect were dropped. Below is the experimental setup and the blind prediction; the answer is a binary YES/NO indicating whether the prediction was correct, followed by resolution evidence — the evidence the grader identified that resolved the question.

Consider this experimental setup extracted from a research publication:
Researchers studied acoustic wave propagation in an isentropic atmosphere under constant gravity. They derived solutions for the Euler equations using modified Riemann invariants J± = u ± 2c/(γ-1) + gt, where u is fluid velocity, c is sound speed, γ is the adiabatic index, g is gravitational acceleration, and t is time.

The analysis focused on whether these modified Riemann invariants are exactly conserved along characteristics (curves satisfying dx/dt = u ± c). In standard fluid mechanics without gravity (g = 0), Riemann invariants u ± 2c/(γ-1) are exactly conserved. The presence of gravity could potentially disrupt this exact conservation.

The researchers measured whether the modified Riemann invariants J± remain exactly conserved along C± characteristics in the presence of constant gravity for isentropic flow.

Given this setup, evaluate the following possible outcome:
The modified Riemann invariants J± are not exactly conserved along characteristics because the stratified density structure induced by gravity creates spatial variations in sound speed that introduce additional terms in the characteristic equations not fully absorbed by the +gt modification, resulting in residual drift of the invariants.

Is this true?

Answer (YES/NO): NO